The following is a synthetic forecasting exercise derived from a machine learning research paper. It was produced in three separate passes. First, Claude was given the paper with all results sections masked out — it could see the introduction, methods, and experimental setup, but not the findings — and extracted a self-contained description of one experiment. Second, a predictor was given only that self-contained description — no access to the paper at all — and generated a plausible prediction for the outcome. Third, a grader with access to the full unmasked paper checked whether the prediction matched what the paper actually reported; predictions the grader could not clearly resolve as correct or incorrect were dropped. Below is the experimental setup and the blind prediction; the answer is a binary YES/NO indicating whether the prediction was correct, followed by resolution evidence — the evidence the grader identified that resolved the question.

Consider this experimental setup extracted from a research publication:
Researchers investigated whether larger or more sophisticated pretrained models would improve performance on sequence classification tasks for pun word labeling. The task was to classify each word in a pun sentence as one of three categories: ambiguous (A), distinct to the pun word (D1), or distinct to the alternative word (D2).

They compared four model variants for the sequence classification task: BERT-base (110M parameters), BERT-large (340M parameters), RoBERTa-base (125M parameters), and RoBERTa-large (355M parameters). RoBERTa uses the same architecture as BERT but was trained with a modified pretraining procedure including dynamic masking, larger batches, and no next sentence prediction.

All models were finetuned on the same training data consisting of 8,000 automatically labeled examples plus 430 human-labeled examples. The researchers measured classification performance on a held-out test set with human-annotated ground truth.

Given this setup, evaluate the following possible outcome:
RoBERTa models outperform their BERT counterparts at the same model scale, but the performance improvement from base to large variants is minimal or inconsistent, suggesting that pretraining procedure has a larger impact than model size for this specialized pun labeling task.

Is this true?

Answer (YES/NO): NO